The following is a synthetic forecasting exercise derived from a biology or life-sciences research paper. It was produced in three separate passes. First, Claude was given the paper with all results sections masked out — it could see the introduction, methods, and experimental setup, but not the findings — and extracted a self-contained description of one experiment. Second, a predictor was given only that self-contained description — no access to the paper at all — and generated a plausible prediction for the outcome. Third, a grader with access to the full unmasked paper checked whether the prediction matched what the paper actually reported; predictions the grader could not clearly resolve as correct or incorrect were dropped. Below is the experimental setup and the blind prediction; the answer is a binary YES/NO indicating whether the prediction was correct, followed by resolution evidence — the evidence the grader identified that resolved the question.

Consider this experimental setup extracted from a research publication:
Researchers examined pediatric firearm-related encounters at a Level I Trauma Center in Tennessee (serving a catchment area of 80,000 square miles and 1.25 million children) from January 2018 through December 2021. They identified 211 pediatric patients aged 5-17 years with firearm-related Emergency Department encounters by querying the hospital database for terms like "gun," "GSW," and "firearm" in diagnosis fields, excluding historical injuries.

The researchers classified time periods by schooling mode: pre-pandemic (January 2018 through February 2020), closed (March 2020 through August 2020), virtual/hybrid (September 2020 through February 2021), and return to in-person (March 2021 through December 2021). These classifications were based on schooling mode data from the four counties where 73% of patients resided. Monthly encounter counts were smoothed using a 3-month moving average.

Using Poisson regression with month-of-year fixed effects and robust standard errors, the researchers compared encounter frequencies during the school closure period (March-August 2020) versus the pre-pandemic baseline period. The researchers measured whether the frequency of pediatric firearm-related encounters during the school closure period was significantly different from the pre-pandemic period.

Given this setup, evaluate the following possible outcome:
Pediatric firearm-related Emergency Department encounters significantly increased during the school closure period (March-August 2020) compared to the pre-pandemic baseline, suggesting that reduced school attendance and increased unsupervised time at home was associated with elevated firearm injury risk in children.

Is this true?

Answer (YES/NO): YES